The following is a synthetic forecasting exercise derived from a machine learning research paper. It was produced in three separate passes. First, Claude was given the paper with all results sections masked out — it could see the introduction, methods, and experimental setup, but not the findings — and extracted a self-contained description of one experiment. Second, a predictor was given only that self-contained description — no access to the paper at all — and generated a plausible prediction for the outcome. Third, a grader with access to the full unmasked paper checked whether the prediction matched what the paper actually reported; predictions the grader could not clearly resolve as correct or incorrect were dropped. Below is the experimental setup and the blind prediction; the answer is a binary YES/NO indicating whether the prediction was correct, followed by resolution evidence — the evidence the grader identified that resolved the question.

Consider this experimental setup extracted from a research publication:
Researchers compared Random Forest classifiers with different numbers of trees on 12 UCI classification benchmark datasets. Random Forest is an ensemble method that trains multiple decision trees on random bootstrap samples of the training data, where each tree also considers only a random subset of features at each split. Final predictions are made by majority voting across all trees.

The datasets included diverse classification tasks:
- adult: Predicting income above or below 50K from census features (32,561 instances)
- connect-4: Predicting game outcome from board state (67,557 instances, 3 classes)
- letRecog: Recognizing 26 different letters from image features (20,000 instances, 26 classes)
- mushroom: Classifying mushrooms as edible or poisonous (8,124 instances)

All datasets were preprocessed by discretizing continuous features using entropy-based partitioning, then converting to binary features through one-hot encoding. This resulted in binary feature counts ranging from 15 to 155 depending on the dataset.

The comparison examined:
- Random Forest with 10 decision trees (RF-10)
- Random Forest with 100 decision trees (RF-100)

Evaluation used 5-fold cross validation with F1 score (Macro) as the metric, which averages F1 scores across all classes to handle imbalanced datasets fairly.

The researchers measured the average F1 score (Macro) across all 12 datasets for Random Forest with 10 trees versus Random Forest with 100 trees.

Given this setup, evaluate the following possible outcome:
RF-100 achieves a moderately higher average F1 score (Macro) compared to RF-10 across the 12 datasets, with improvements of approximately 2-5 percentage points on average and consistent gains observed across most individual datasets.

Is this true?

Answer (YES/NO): YES